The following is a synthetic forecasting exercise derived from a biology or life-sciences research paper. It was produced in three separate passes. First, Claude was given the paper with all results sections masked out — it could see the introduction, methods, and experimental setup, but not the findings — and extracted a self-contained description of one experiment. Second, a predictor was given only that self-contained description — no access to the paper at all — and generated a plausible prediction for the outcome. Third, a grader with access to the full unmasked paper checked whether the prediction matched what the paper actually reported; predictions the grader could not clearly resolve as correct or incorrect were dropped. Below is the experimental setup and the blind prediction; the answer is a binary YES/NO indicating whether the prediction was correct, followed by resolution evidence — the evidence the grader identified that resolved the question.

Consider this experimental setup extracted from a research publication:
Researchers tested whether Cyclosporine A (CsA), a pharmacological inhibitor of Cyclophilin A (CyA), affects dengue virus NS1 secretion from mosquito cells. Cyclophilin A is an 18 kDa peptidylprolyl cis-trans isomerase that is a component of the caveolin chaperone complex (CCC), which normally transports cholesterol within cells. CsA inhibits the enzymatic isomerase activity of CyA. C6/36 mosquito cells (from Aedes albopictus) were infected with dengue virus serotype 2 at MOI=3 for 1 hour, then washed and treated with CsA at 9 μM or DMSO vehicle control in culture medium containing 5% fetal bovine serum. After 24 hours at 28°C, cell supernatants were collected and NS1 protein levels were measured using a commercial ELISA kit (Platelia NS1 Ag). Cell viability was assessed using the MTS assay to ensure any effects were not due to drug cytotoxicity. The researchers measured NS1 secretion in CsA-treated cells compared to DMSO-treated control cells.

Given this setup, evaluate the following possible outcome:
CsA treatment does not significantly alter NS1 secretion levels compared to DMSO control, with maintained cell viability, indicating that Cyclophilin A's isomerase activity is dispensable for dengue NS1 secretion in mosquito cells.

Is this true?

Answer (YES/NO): NO